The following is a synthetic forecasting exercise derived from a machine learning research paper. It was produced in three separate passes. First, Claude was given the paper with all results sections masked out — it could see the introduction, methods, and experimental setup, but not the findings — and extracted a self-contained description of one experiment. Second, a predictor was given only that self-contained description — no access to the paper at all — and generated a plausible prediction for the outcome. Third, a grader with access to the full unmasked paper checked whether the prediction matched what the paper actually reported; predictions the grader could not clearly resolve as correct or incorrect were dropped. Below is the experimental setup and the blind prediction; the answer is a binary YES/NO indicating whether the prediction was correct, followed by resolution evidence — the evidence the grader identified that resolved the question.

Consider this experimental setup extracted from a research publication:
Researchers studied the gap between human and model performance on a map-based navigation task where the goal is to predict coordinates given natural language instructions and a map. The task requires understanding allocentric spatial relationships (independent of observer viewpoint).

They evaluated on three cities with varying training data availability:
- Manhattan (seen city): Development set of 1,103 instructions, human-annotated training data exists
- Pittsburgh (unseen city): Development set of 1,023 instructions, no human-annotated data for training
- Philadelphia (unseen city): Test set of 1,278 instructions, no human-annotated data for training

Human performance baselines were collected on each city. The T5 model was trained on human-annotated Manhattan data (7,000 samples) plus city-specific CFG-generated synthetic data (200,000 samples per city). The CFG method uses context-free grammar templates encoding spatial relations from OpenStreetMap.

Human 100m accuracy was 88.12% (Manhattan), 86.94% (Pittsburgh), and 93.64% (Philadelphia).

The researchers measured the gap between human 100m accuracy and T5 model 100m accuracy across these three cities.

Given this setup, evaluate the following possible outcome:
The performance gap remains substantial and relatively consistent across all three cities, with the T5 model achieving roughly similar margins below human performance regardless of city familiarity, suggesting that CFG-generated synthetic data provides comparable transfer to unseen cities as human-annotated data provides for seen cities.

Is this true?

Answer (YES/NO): YES